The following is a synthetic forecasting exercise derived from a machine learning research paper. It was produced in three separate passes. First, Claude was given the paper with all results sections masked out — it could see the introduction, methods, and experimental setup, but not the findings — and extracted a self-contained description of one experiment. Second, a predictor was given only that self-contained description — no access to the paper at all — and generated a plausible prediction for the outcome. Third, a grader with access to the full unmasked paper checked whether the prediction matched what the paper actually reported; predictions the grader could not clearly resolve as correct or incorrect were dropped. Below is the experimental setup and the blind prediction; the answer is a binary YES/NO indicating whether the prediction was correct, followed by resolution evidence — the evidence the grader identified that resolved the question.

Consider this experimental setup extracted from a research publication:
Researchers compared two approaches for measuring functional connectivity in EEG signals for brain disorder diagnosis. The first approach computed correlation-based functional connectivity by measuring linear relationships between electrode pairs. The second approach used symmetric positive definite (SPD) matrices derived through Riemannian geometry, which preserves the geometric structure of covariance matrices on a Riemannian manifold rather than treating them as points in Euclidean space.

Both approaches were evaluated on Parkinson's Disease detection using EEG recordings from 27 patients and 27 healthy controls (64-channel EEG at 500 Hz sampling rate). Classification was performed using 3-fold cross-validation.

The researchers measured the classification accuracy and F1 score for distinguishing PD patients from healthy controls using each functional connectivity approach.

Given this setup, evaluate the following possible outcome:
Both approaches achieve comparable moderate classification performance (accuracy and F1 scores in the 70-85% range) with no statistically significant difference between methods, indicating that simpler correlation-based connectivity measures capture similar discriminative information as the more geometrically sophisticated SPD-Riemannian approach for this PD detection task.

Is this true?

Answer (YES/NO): NO